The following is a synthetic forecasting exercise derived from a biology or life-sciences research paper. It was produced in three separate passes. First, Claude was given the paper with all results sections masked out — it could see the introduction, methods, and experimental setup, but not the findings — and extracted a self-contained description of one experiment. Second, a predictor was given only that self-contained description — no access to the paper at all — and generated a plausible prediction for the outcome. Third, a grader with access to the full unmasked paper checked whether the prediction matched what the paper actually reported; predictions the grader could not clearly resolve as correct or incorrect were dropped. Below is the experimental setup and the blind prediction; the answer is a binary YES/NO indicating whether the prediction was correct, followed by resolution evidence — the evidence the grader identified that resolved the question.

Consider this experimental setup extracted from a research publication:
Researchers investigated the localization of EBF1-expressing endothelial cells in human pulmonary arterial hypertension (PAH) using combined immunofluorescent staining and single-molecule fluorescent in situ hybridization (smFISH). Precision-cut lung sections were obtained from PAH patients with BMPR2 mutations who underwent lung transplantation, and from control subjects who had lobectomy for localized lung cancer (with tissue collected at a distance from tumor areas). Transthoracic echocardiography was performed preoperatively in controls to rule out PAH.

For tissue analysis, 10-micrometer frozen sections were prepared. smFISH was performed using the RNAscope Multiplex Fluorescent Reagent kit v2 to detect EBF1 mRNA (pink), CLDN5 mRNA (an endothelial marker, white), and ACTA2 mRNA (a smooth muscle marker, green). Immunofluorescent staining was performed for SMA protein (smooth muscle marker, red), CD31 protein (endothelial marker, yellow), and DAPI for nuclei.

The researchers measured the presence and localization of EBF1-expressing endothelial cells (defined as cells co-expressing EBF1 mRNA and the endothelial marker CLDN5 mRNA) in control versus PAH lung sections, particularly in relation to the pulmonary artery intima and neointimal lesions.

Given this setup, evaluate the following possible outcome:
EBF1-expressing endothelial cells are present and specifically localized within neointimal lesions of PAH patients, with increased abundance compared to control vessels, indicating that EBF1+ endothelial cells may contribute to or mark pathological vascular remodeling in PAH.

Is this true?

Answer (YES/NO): YES